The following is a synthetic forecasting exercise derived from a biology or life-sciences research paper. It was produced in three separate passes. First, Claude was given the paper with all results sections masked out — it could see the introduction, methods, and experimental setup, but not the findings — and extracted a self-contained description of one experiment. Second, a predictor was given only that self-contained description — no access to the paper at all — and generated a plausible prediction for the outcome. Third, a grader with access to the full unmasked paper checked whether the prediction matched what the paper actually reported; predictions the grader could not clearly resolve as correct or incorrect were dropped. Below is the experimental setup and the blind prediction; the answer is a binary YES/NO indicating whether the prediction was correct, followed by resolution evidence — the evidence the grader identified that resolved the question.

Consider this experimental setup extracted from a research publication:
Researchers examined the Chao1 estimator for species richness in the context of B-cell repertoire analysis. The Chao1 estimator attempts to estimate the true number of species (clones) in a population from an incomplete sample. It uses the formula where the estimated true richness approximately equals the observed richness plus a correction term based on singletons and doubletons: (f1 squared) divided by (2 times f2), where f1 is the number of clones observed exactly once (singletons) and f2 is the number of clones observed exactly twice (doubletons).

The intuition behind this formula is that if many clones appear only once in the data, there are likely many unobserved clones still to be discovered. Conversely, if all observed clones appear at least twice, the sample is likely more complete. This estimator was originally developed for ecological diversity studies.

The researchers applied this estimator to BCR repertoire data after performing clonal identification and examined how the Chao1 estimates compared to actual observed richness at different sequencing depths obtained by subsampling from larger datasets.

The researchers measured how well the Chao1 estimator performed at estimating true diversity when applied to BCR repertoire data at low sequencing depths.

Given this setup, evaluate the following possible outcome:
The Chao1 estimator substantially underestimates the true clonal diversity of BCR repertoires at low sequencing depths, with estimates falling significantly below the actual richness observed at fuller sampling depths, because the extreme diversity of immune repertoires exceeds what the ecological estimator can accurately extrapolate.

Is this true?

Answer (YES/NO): NO